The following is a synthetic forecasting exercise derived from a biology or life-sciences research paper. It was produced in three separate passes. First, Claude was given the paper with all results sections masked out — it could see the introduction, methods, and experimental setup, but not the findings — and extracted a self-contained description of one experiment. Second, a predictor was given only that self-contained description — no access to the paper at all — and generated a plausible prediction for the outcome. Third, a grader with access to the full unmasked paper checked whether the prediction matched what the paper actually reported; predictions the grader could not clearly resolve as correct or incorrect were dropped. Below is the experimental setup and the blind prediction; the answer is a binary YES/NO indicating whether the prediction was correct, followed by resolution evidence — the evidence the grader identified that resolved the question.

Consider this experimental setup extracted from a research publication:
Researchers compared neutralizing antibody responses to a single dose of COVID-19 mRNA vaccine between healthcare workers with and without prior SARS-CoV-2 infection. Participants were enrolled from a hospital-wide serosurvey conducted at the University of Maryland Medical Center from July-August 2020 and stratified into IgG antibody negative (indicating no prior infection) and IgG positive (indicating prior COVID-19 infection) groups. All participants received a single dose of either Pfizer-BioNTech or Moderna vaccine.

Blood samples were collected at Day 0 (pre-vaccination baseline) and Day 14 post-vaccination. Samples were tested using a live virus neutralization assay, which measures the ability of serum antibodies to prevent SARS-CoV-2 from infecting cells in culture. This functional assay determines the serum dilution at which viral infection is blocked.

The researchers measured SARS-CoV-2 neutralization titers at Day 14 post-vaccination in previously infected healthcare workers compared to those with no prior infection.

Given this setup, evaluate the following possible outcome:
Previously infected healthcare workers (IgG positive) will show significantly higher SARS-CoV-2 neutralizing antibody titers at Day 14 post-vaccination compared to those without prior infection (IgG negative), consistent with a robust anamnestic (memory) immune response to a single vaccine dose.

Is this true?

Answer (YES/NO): YES